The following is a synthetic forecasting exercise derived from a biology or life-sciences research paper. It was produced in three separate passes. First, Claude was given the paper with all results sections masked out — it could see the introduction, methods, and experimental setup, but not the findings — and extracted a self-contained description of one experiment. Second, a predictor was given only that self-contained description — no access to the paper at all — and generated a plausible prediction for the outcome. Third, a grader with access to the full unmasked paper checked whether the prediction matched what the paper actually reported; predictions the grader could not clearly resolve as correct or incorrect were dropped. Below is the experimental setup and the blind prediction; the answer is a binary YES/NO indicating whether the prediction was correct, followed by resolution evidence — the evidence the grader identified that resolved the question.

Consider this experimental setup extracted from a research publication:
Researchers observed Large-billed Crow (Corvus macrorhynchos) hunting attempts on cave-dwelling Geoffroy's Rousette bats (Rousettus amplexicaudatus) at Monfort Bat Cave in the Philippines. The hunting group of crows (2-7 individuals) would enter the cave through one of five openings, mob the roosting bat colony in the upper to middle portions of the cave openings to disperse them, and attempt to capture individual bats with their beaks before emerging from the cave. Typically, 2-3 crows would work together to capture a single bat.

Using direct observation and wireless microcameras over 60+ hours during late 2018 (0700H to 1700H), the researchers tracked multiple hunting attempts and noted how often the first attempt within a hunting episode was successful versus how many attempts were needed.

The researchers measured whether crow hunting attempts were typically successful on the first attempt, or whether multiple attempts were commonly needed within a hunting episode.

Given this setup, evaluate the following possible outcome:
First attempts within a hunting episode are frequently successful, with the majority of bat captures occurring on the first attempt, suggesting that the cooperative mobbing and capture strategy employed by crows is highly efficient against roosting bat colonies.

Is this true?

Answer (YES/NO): NO